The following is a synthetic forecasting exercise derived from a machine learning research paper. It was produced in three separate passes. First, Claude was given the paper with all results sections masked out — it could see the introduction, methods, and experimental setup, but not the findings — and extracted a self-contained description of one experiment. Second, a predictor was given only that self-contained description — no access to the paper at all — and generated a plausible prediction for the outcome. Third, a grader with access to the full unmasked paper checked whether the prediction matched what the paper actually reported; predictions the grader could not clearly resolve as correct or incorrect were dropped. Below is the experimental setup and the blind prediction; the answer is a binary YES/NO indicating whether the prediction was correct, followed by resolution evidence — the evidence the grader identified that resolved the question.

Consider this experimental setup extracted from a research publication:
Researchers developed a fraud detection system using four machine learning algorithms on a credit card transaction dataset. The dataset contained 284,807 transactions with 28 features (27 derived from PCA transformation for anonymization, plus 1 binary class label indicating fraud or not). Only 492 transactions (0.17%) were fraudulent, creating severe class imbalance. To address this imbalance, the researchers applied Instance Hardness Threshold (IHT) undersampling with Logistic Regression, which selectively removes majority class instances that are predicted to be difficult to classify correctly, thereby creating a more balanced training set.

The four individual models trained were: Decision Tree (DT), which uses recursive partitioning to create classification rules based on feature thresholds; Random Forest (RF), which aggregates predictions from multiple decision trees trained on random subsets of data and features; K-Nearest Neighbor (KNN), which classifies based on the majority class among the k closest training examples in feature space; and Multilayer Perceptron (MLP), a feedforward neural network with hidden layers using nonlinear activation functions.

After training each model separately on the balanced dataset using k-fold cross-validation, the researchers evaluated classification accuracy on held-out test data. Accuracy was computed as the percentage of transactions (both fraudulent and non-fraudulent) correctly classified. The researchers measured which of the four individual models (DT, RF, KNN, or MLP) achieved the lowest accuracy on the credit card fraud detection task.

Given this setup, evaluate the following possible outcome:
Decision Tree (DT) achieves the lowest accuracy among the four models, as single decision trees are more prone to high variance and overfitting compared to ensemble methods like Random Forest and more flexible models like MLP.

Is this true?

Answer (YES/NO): NO